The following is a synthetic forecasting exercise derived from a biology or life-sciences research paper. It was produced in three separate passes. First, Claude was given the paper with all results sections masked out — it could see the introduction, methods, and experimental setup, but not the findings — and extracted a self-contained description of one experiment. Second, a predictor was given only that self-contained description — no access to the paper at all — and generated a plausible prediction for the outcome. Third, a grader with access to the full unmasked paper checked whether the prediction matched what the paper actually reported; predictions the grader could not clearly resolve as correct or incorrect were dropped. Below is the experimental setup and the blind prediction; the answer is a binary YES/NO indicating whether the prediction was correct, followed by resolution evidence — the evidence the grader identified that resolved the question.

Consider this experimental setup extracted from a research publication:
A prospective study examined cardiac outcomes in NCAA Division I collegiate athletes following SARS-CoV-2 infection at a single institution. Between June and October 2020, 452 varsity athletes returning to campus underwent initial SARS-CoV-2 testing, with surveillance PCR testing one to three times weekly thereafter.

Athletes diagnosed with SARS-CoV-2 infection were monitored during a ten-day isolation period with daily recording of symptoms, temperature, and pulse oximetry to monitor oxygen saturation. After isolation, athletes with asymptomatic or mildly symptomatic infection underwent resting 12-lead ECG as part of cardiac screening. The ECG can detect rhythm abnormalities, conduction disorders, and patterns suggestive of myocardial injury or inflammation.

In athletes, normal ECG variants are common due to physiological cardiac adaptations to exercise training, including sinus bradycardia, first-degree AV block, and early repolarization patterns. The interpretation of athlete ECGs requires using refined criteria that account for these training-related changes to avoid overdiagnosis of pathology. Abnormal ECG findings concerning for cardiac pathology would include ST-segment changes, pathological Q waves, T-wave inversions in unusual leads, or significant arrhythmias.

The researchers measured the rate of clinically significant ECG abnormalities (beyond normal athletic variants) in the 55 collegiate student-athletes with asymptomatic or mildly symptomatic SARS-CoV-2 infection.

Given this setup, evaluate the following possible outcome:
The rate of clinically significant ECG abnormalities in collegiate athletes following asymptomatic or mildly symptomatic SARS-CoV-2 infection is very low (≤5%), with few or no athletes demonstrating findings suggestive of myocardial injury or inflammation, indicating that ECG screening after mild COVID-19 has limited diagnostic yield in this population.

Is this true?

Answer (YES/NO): NO